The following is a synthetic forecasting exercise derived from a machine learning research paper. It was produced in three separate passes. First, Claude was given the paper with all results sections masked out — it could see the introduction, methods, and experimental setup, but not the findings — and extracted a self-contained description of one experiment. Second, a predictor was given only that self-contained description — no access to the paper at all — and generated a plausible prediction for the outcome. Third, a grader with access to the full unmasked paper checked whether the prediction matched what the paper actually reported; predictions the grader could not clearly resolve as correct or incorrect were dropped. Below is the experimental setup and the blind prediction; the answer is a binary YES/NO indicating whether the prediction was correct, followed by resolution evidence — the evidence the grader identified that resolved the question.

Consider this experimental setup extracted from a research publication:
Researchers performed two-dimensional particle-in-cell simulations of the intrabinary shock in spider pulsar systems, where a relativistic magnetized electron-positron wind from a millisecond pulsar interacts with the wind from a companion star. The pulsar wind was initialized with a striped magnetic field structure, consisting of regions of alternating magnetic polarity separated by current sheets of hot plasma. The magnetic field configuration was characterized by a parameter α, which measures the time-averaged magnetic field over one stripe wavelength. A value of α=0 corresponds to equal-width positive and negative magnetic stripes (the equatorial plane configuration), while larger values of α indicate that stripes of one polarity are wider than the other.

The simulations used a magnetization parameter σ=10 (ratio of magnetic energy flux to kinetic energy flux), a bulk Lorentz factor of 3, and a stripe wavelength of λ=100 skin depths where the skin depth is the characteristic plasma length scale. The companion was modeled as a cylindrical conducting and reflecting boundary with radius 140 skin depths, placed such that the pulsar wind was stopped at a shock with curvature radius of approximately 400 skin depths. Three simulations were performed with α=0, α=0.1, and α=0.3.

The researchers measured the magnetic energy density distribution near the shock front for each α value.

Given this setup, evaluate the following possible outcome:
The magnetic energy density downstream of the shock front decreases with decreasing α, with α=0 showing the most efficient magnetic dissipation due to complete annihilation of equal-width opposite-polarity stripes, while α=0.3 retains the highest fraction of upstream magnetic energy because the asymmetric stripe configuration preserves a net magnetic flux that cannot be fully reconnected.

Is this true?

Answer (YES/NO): YES